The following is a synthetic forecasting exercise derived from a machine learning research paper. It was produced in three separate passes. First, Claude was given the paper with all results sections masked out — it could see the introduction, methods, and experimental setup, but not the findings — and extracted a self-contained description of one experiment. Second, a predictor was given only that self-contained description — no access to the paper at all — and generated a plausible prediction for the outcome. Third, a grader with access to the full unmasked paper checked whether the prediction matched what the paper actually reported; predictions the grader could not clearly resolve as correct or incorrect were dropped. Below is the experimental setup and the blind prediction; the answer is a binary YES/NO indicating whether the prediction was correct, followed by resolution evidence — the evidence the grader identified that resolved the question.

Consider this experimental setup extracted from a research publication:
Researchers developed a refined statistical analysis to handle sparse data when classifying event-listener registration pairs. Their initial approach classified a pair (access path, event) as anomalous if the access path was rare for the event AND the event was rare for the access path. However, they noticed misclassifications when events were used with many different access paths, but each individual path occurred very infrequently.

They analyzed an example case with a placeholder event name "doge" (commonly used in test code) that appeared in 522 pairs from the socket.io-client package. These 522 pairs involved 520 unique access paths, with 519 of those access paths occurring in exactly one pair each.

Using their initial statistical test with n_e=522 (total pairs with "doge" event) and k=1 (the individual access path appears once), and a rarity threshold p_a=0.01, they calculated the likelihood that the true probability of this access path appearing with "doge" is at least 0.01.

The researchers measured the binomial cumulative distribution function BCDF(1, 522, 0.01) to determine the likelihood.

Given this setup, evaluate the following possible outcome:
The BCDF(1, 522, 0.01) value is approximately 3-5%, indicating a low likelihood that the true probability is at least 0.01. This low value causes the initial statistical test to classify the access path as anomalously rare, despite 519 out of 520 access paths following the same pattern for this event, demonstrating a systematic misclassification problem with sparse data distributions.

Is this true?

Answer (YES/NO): YES